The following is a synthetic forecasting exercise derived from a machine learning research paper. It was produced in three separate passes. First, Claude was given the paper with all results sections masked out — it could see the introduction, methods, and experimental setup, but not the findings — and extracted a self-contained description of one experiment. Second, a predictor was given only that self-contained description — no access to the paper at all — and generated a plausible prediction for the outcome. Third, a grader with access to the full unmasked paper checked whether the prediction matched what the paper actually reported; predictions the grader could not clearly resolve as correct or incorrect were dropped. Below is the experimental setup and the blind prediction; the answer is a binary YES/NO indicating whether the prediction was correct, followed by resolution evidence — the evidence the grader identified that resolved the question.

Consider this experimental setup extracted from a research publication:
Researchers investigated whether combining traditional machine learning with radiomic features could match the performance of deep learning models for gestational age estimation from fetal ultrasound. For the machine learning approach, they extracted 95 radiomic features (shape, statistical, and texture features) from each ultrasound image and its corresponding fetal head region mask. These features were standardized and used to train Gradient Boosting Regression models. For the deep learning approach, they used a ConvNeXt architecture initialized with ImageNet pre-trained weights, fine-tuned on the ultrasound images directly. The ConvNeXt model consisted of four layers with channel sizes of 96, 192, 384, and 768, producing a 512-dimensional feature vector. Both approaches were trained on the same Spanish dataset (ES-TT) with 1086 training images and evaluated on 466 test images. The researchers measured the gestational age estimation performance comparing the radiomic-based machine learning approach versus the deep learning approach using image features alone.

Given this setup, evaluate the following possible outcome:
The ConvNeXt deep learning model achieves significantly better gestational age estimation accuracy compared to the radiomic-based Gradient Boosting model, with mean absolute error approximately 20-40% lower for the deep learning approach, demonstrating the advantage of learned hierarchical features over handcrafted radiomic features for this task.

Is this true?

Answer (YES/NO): NO